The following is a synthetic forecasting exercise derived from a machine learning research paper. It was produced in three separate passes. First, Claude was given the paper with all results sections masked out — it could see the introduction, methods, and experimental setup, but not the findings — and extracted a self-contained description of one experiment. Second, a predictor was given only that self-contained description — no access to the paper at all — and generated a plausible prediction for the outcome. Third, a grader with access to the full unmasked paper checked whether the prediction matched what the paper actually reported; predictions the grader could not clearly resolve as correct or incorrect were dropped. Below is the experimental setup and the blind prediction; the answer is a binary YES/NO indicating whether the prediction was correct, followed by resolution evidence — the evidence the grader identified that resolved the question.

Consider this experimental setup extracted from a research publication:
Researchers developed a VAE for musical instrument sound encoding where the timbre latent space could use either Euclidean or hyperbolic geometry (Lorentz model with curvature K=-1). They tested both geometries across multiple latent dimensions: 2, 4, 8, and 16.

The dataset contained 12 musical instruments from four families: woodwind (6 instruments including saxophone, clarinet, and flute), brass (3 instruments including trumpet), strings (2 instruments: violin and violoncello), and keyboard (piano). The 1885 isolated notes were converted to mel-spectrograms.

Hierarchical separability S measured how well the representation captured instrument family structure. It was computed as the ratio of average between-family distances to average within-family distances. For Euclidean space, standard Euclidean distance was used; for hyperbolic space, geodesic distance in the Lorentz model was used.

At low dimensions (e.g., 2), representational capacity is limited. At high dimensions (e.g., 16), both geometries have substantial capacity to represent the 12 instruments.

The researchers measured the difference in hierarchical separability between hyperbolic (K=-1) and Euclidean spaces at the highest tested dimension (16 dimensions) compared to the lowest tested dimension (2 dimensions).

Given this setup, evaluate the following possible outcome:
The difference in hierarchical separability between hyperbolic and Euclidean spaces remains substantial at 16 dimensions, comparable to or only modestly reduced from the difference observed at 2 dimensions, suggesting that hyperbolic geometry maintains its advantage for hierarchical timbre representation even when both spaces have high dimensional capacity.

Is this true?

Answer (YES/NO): NO